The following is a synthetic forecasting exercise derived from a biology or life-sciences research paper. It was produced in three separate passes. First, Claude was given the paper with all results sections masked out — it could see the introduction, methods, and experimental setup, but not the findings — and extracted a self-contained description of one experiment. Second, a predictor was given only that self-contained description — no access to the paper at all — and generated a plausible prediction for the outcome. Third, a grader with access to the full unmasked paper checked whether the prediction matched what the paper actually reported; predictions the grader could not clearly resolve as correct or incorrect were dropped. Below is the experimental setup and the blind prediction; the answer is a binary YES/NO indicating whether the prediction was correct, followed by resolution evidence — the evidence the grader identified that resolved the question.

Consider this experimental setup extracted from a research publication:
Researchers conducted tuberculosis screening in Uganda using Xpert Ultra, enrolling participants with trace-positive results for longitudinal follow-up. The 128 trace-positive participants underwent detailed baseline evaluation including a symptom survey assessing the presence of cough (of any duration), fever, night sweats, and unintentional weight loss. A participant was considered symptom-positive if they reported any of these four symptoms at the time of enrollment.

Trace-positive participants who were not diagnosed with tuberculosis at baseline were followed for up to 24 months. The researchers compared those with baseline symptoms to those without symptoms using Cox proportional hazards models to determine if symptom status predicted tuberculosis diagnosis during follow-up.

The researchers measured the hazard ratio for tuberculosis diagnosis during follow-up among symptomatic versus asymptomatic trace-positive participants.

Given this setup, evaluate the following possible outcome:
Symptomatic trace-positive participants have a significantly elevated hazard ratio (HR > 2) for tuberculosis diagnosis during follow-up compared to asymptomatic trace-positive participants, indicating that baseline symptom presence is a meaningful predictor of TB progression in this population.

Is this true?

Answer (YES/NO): NO